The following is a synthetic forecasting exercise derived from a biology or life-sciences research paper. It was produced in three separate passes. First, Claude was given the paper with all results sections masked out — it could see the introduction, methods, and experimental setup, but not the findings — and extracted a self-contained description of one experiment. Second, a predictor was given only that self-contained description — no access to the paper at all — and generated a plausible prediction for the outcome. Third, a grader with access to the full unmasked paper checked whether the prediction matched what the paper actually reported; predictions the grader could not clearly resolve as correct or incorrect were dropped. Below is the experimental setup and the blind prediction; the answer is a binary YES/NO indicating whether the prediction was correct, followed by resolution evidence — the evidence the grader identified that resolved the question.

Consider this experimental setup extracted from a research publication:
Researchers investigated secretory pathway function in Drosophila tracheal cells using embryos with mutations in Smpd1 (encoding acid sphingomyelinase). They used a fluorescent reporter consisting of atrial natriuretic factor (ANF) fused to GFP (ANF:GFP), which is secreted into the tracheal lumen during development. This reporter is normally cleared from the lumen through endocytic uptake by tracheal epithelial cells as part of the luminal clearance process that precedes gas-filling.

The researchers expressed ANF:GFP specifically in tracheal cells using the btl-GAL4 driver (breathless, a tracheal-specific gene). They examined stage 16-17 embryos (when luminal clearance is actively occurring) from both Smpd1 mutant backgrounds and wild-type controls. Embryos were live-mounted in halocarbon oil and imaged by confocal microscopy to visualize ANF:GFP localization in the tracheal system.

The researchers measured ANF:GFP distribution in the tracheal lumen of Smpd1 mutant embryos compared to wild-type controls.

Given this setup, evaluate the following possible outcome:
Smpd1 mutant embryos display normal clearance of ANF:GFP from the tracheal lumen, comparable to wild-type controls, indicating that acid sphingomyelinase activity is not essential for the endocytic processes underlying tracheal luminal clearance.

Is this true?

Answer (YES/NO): NO